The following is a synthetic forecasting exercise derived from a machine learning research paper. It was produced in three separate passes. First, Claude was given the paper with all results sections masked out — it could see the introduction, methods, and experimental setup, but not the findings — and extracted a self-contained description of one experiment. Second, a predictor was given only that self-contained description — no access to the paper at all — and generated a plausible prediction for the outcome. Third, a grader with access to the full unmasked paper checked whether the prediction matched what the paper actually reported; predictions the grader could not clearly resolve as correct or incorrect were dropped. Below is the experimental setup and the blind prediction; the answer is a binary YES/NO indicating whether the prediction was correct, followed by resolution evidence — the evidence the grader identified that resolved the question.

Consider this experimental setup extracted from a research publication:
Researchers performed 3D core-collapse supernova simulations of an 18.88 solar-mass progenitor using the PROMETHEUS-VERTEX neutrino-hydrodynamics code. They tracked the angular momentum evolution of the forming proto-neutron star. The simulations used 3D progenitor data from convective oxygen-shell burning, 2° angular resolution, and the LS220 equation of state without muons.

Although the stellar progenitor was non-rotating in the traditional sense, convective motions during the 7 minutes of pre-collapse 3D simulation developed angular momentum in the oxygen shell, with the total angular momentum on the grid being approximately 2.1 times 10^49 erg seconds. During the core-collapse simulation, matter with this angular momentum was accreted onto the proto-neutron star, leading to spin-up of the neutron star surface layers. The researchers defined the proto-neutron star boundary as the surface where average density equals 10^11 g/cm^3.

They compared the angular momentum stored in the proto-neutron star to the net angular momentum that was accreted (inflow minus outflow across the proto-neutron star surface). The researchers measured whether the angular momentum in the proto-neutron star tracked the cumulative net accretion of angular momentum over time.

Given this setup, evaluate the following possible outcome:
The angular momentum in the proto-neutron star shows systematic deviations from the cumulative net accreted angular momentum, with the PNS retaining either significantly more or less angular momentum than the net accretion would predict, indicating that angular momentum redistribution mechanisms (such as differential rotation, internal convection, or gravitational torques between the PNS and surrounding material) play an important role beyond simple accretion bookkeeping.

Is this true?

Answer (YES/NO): YES